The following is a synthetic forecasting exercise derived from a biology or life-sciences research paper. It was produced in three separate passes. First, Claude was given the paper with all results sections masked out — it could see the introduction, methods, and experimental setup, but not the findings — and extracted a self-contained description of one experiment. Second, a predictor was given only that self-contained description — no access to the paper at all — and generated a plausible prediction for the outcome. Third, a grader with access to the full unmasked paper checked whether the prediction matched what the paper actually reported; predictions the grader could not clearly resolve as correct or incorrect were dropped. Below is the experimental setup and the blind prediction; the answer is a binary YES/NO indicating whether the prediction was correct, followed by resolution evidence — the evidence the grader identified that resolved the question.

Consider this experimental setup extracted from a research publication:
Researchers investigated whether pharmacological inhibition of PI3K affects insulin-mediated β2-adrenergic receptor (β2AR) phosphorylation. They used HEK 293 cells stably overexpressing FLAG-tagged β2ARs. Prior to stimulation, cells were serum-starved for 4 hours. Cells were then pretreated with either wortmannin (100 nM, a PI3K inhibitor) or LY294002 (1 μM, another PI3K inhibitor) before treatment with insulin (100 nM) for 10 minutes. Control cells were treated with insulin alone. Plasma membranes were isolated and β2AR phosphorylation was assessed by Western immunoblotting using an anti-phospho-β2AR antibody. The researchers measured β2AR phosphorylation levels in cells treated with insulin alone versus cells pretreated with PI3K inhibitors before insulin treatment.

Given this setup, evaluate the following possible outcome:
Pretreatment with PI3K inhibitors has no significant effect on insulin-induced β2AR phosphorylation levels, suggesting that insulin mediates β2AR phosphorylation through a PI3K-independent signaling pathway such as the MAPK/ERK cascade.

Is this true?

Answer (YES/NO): NO